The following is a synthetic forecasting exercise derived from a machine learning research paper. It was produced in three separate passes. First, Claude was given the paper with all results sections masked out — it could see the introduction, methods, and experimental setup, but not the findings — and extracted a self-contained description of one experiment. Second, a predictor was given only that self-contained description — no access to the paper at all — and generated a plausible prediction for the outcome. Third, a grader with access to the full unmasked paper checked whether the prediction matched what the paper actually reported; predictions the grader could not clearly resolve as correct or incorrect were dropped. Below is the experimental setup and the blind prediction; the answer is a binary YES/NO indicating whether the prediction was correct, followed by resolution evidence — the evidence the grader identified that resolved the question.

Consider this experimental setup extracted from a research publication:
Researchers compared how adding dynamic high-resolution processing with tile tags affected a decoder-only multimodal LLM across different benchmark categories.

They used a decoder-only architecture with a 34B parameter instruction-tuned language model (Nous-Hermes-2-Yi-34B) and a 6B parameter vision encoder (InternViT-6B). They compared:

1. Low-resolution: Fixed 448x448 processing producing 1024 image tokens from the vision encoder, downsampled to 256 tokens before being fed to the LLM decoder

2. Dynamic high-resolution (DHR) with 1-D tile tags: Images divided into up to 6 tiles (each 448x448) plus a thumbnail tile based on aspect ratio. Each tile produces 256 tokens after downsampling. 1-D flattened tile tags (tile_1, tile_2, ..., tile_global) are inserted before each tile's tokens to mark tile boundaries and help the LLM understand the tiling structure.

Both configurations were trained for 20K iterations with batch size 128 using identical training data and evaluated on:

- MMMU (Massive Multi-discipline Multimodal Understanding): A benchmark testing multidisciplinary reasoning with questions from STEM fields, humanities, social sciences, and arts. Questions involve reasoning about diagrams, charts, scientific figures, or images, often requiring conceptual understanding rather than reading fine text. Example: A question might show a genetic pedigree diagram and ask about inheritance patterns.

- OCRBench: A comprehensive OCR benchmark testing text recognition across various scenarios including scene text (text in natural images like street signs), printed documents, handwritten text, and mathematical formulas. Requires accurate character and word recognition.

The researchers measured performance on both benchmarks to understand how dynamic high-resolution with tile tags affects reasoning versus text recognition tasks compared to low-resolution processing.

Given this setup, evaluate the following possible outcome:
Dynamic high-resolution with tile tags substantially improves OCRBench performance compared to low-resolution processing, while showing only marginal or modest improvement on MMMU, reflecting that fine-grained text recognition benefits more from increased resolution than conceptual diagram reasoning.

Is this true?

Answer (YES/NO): YES